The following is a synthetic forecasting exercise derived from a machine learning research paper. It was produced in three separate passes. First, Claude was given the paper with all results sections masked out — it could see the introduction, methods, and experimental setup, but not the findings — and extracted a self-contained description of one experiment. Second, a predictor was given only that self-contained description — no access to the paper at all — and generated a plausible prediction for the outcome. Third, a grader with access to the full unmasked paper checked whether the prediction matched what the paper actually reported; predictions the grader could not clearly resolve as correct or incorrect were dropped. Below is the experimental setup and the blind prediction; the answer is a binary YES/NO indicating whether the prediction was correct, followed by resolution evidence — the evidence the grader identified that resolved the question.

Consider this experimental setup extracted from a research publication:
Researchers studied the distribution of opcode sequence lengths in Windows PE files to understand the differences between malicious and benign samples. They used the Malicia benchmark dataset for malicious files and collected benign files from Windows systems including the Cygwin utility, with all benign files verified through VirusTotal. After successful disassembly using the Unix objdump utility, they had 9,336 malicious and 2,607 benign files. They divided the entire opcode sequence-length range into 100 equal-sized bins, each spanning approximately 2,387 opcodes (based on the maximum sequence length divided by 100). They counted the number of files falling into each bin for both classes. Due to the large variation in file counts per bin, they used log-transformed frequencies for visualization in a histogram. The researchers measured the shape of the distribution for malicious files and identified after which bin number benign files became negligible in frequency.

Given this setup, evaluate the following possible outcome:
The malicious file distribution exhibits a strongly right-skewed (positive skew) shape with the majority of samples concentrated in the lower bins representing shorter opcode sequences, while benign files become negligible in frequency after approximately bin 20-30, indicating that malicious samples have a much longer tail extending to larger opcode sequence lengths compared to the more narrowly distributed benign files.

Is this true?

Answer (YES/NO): YES